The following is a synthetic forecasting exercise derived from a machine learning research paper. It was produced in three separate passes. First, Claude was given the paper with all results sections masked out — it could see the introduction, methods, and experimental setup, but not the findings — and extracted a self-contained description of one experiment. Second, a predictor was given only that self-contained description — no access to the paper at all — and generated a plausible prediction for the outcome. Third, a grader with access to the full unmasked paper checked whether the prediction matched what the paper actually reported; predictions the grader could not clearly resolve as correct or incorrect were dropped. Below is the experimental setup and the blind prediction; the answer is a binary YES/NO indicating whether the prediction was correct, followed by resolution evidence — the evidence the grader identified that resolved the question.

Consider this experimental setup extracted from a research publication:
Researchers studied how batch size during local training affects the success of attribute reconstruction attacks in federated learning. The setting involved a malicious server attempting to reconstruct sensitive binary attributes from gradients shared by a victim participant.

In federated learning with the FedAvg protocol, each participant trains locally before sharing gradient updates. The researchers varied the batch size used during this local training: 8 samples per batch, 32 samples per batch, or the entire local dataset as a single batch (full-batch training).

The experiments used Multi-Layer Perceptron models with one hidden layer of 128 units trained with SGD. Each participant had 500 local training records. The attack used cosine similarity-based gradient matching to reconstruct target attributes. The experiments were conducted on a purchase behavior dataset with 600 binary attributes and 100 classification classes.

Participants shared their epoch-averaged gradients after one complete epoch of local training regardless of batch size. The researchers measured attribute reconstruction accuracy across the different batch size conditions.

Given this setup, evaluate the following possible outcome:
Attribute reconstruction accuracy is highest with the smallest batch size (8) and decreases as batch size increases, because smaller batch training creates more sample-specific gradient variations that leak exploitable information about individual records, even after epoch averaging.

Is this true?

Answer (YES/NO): NO